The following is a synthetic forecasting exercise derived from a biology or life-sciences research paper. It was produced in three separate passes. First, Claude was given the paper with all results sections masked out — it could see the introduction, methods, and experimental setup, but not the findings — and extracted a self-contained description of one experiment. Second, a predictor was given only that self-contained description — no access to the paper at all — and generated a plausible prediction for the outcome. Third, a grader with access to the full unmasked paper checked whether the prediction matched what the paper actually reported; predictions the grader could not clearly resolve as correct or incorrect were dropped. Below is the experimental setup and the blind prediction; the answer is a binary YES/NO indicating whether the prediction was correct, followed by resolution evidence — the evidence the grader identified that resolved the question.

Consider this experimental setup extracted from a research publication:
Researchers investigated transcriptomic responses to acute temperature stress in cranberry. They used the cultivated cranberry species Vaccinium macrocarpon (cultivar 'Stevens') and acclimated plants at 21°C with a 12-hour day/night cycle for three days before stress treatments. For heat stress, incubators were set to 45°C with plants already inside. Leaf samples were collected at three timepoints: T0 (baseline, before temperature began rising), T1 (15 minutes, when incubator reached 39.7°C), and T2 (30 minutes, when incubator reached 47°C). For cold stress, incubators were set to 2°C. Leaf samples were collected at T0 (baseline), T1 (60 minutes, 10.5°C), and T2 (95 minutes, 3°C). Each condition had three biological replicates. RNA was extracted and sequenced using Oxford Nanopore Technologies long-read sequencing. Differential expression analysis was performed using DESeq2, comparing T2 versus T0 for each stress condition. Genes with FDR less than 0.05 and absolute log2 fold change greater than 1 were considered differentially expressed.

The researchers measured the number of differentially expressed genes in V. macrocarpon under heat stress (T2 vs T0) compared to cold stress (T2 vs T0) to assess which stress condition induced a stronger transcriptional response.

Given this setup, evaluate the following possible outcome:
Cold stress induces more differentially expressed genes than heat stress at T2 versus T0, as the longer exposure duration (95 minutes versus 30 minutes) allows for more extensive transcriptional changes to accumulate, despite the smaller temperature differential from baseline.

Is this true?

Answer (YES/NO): NO